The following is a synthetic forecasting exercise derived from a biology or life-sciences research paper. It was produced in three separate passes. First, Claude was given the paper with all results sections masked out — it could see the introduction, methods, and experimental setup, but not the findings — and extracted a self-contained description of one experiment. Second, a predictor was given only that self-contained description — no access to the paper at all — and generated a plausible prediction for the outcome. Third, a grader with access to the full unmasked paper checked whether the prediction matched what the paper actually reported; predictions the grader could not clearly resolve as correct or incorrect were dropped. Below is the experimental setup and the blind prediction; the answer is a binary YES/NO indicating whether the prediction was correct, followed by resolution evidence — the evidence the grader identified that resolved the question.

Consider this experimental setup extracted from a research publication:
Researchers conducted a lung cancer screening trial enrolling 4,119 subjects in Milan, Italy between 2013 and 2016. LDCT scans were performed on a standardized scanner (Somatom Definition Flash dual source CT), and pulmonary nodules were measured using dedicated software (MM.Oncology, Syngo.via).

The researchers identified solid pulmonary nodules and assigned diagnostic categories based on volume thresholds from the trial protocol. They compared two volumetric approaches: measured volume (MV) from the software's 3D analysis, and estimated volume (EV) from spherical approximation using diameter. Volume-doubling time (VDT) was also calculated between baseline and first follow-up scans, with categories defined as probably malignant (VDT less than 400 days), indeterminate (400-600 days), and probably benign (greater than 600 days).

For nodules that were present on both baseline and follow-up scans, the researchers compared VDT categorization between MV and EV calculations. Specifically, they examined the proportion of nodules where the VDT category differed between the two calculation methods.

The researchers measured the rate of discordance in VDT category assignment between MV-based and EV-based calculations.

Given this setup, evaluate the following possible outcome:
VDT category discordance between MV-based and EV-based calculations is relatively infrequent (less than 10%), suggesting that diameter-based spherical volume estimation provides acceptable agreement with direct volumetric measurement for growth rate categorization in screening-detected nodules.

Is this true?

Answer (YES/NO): NO